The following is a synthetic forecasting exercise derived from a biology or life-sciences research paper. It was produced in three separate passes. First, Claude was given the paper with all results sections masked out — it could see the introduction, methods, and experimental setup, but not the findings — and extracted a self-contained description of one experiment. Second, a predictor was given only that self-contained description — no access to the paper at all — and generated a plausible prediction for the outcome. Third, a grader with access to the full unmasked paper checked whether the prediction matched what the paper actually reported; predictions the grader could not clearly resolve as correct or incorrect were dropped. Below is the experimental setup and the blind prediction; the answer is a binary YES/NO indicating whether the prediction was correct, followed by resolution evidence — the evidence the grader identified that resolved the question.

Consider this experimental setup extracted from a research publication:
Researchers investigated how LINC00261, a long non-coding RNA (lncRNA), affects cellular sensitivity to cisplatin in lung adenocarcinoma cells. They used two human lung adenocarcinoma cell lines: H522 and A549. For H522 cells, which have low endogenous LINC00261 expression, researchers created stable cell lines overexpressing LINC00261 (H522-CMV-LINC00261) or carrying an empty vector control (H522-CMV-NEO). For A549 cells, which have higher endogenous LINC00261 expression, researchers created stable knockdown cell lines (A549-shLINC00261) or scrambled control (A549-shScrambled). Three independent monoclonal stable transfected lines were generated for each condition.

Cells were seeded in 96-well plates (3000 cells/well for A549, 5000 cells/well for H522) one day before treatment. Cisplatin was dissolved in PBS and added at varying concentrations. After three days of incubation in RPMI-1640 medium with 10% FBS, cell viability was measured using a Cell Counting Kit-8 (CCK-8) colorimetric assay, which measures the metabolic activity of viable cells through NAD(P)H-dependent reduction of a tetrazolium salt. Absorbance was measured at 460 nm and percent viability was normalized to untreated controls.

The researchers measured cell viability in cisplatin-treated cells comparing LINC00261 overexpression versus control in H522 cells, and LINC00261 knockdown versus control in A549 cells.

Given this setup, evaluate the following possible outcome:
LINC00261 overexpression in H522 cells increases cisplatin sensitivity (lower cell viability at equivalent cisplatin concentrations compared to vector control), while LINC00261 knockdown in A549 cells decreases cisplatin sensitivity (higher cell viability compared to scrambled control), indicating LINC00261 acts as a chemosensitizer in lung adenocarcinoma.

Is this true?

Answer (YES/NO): NO